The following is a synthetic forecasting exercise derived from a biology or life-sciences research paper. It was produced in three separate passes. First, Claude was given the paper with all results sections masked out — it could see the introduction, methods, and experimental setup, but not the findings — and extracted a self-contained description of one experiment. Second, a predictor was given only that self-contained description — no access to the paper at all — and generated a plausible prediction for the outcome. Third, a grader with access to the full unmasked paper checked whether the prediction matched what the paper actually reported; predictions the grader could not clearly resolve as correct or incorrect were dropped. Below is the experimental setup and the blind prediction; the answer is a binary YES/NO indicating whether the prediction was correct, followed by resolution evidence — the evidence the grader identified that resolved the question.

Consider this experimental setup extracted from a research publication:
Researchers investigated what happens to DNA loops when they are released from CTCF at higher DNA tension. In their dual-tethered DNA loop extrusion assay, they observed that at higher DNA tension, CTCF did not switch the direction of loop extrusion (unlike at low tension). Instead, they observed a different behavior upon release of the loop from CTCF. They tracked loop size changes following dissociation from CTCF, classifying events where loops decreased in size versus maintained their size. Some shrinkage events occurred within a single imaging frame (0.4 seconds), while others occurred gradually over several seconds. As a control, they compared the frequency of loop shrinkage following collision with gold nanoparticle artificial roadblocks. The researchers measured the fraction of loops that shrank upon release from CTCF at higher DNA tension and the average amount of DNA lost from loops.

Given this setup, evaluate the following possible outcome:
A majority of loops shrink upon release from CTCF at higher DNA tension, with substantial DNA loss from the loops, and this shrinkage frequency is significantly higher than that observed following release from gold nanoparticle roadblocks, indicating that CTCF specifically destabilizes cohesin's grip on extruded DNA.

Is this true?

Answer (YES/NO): NO